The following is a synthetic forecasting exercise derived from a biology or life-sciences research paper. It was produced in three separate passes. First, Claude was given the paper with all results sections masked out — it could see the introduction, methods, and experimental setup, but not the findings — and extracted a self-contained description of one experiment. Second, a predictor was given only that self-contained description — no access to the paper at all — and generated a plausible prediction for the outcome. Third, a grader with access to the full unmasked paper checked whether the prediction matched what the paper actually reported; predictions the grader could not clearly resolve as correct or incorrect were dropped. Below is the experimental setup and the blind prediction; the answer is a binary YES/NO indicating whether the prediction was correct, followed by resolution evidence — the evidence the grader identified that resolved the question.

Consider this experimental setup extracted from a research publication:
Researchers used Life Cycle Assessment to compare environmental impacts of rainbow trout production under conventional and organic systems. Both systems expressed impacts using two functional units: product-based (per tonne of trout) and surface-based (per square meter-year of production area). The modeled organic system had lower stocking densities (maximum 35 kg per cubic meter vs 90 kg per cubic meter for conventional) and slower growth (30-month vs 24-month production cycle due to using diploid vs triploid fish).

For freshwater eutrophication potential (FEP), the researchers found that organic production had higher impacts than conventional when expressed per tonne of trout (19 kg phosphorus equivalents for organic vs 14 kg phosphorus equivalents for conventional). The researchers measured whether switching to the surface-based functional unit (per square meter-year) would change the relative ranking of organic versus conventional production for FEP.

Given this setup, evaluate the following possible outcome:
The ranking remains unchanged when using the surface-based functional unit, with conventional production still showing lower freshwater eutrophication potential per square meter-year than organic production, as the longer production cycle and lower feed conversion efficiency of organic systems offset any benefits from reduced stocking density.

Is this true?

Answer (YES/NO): NO